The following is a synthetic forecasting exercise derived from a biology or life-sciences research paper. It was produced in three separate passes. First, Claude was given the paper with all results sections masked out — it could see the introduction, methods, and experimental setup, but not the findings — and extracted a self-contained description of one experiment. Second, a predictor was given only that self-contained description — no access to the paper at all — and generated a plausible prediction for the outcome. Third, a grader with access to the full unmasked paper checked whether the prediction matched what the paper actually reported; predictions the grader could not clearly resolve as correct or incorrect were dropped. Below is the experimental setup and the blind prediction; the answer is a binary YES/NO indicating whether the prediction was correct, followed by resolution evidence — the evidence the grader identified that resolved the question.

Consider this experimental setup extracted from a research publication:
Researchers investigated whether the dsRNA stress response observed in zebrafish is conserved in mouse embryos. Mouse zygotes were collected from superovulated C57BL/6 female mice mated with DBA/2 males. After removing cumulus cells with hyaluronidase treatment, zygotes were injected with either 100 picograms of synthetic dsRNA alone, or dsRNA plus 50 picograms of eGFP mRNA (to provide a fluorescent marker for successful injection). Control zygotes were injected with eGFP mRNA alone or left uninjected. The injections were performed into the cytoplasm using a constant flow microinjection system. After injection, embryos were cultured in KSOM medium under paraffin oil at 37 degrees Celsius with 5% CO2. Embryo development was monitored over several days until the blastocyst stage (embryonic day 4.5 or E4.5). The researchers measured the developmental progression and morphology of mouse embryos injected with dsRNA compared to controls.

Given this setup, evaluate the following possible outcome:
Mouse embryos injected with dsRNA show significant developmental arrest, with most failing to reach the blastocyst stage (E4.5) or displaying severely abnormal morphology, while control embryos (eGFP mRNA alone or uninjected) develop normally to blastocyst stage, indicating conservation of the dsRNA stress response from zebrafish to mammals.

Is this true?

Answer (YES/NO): NO